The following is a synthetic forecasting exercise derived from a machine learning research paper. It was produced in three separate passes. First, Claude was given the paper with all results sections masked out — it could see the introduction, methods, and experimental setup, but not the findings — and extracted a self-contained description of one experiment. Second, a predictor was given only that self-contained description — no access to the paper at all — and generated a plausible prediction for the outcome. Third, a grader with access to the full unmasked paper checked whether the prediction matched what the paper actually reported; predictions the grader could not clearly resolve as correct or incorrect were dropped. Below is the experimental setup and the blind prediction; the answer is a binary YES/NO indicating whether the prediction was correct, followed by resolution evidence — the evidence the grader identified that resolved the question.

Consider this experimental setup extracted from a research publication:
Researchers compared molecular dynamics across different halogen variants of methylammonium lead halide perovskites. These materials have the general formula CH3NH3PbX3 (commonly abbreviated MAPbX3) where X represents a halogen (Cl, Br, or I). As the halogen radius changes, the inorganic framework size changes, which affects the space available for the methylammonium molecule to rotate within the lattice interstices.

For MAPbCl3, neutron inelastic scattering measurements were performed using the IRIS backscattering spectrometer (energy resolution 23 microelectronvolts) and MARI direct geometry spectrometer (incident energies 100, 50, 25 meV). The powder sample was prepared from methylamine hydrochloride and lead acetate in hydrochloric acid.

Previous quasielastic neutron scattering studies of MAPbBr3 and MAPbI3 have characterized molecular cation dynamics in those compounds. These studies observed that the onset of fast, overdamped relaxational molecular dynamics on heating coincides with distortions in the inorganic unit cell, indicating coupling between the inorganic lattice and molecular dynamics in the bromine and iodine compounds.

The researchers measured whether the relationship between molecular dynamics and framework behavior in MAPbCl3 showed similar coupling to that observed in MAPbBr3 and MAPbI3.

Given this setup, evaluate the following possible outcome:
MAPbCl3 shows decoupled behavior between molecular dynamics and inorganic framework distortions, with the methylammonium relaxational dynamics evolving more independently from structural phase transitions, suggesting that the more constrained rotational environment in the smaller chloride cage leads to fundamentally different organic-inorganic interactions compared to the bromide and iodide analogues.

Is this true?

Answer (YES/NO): YES